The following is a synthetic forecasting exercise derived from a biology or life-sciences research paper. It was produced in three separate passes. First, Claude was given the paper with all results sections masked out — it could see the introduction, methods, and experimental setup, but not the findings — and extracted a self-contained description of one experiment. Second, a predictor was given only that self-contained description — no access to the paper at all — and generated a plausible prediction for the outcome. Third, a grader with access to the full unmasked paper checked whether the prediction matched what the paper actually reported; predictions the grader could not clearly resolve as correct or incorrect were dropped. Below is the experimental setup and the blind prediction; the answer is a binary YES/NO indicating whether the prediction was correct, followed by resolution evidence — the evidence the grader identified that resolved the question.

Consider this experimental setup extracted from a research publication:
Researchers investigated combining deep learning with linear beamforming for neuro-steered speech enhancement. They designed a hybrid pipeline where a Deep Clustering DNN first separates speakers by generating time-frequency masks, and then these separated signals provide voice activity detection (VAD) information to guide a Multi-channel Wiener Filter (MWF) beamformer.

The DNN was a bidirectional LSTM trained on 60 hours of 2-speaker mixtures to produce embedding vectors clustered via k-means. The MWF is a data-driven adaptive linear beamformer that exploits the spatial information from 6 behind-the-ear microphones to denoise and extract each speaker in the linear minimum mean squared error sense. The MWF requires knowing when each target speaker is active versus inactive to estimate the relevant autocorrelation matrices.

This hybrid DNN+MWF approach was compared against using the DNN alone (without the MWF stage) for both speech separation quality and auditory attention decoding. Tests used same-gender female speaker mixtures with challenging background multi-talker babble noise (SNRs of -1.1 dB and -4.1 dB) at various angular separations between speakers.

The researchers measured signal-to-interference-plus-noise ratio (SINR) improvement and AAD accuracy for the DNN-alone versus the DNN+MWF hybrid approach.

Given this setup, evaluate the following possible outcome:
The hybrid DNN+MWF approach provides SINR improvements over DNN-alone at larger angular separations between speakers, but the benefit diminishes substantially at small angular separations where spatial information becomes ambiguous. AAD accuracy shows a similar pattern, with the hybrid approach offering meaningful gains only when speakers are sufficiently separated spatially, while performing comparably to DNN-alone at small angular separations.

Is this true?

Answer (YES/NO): NO